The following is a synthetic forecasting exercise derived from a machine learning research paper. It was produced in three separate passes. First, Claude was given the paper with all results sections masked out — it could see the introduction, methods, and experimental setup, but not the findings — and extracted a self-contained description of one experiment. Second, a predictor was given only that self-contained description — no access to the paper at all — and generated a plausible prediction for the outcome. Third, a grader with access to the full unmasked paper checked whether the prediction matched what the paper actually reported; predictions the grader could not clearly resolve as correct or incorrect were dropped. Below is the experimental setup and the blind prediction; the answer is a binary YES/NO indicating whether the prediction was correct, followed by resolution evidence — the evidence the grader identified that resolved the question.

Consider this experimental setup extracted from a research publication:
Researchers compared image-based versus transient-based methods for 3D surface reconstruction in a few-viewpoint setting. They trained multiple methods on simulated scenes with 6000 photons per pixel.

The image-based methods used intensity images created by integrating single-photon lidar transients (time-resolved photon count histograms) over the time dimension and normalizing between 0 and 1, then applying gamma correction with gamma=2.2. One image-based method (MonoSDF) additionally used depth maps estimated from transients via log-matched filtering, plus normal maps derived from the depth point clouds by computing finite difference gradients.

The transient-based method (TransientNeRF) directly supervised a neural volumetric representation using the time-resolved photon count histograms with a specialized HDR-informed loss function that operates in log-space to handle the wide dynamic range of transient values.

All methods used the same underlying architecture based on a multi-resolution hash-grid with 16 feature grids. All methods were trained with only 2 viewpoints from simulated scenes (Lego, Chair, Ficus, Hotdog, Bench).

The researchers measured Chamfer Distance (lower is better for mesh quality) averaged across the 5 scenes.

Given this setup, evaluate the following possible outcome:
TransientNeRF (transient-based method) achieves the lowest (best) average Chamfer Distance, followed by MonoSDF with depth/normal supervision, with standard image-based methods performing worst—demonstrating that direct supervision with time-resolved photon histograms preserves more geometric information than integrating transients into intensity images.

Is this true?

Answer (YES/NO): YES